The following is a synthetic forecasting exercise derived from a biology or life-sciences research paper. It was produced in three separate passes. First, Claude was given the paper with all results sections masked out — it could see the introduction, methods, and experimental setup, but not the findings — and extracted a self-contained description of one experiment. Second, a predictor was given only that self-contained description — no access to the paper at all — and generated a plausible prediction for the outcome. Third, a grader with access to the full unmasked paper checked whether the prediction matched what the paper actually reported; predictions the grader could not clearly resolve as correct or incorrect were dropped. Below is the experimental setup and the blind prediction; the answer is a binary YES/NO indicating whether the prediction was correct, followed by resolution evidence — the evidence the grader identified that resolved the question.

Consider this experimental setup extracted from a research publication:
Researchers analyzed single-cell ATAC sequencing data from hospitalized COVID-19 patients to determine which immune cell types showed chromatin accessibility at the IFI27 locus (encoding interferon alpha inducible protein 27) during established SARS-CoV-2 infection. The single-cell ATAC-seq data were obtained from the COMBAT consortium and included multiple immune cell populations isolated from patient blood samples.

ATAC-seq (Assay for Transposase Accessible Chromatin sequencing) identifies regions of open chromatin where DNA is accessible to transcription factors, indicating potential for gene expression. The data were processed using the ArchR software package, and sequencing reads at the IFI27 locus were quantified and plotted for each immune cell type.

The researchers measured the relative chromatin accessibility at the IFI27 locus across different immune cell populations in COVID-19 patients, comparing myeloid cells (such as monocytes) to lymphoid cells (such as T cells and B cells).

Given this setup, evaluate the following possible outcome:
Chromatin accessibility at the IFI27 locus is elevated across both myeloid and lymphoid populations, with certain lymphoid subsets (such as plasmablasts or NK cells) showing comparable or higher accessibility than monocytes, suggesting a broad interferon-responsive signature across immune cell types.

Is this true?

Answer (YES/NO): NO